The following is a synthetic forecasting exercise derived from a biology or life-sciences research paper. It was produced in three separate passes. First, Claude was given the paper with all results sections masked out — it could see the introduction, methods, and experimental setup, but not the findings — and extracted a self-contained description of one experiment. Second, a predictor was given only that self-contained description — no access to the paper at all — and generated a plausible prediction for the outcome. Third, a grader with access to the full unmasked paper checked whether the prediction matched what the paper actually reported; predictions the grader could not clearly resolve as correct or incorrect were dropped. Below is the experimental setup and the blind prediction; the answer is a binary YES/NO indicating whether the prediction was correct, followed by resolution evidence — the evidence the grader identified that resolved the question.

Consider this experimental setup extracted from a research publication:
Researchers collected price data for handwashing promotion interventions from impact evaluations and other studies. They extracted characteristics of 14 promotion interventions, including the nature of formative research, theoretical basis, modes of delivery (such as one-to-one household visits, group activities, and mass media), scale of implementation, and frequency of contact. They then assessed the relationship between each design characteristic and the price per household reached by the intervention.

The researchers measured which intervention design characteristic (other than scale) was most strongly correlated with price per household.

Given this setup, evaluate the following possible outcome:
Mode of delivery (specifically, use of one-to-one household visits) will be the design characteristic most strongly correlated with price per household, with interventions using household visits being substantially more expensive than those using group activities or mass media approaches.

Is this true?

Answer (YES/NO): YES